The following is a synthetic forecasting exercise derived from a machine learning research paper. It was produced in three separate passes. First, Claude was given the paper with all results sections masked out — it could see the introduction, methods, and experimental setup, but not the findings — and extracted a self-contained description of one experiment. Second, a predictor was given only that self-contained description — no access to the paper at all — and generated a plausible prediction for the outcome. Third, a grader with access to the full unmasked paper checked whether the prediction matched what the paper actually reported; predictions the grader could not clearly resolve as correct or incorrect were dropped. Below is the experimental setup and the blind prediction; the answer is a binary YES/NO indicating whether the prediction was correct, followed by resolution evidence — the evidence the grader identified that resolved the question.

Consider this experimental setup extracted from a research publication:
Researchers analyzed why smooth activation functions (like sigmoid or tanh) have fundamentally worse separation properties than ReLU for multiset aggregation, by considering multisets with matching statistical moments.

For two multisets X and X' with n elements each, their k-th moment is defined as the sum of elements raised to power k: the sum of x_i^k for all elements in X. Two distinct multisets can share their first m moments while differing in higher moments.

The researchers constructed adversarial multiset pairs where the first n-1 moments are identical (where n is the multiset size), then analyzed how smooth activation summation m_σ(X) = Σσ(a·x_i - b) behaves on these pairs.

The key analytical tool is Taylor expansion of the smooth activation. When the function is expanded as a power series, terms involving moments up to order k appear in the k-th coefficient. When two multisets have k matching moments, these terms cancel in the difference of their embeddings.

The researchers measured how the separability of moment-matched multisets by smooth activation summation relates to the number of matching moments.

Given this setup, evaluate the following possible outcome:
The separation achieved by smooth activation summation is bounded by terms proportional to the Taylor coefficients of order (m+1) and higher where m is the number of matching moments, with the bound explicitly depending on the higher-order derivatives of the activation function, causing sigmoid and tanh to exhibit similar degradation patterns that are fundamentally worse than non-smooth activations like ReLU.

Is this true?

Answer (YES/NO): NO